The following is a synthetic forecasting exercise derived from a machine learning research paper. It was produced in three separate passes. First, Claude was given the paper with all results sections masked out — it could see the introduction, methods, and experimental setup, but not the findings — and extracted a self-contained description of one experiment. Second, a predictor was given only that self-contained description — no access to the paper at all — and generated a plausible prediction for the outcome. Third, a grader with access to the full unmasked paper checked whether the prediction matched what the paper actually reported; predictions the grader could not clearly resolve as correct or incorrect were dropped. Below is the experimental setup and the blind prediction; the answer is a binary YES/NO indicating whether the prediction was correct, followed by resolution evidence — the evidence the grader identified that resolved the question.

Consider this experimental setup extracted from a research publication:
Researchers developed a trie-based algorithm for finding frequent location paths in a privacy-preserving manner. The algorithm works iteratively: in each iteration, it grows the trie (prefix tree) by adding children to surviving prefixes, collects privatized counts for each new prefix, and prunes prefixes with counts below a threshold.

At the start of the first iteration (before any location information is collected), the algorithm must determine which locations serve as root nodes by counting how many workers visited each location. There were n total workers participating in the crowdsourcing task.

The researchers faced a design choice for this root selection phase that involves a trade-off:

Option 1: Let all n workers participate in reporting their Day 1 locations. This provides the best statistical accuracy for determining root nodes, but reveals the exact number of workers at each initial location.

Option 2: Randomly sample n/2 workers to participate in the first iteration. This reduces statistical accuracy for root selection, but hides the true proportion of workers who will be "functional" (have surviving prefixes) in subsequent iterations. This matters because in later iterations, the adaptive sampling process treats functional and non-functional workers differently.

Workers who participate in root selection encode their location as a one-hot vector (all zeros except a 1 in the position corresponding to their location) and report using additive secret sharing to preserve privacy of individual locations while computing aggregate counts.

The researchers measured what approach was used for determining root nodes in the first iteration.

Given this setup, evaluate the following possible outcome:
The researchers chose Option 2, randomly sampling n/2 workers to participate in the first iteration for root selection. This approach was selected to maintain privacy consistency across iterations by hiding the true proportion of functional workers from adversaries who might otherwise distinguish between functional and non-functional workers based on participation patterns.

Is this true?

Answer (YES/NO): YES